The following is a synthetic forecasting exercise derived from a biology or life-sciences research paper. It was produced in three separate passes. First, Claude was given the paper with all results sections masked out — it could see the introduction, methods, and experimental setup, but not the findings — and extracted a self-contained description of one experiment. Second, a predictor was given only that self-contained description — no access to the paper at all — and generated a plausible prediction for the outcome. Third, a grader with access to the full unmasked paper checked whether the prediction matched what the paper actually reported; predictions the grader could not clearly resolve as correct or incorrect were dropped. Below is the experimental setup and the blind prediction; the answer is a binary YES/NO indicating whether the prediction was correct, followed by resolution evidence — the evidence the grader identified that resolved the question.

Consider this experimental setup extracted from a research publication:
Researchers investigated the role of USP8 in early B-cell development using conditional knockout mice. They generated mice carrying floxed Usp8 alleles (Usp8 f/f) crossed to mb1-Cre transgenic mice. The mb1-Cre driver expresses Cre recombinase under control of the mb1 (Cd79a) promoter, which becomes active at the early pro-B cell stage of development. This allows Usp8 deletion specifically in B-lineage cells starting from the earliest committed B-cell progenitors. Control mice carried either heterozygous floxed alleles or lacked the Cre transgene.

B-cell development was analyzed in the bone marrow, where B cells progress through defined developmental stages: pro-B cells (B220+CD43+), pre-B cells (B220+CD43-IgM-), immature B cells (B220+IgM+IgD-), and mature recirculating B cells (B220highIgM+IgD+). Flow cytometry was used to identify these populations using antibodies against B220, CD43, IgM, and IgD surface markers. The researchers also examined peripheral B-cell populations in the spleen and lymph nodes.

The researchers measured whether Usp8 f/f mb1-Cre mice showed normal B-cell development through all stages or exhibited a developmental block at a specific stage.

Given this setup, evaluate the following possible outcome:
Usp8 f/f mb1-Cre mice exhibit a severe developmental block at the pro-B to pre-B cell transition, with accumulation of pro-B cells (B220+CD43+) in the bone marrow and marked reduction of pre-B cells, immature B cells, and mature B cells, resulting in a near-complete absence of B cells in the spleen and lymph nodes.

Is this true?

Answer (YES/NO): NO